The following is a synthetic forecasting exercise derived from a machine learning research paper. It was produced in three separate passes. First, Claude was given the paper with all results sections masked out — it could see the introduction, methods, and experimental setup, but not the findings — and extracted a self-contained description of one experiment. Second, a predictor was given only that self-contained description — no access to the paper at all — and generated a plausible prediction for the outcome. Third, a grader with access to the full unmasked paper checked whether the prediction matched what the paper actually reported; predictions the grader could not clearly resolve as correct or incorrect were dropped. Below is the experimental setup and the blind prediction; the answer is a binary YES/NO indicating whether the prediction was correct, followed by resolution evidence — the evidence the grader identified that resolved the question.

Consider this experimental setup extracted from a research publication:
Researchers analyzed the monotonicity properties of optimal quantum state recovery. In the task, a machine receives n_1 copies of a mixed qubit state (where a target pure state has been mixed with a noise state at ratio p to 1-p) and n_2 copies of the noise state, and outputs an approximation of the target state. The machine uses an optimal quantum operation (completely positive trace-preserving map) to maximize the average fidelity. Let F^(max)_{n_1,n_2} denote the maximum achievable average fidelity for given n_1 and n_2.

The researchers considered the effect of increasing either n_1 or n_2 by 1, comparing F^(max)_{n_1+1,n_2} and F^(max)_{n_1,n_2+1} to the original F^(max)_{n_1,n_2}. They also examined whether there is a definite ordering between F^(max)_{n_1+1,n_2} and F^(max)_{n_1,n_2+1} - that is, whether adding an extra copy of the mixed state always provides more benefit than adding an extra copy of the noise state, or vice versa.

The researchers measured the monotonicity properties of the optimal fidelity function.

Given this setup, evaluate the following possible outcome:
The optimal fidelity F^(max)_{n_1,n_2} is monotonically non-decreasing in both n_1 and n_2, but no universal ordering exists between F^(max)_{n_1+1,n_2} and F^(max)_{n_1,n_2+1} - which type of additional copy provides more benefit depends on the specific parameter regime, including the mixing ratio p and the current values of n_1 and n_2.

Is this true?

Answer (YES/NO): YES